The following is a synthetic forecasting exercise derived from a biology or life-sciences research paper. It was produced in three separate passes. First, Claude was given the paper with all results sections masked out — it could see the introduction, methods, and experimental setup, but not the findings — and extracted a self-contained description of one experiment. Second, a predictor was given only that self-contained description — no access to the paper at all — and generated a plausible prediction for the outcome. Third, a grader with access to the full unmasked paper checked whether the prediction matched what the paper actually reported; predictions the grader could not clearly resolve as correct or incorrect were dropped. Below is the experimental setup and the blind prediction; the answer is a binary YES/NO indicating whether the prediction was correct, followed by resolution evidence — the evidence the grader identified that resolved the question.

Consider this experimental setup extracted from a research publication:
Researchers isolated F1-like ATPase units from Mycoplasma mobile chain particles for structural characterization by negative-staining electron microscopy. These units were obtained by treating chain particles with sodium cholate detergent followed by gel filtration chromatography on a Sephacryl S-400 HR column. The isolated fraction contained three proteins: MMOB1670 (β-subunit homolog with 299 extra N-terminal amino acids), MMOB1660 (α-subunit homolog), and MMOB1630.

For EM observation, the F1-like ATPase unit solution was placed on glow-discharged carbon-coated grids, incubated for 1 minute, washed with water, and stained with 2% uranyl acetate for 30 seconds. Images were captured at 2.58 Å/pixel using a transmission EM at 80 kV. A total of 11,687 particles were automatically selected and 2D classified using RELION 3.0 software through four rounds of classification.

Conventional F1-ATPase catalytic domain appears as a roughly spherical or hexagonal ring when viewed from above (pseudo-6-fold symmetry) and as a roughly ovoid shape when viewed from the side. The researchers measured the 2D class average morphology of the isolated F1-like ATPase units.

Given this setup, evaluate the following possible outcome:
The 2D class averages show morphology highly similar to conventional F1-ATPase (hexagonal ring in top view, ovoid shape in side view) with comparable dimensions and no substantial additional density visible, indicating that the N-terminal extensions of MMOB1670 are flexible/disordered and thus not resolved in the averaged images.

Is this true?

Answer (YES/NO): NO